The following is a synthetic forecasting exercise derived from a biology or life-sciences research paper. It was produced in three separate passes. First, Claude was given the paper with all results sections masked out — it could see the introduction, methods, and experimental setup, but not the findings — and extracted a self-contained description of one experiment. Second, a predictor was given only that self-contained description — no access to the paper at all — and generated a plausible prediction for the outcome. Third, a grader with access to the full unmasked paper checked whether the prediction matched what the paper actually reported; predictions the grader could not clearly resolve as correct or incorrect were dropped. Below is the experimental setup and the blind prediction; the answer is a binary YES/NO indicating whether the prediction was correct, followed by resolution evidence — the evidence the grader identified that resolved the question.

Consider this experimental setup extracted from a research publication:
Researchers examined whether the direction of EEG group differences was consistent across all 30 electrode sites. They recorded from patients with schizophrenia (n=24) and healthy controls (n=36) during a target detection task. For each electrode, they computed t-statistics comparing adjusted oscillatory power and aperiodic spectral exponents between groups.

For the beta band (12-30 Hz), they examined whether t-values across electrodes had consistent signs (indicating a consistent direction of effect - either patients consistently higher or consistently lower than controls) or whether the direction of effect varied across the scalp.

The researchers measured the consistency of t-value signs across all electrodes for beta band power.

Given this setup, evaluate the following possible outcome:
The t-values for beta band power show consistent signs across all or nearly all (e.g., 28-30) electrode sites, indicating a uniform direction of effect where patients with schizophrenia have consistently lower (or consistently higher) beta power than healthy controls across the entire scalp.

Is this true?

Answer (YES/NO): NO